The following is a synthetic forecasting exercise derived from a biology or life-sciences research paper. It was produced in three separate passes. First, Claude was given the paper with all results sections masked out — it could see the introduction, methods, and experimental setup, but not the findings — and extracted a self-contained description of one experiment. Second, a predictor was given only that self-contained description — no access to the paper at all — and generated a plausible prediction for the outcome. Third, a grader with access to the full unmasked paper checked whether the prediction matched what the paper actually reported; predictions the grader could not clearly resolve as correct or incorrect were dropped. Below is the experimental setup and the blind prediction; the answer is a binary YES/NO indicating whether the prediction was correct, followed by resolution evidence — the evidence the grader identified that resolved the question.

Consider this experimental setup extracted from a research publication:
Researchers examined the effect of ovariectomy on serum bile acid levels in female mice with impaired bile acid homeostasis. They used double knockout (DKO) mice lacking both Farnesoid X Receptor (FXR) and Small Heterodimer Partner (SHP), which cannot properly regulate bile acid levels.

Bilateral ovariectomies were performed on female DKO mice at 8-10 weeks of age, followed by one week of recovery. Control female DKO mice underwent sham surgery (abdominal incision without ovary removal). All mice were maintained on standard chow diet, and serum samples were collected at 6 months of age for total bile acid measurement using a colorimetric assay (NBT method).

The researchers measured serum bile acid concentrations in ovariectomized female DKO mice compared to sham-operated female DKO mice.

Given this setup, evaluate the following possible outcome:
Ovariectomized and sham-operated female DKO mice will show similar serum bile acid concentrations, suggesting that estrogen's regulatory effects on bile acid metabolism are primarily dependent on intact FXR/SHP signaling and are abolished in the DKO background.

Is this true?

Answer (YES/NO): NO